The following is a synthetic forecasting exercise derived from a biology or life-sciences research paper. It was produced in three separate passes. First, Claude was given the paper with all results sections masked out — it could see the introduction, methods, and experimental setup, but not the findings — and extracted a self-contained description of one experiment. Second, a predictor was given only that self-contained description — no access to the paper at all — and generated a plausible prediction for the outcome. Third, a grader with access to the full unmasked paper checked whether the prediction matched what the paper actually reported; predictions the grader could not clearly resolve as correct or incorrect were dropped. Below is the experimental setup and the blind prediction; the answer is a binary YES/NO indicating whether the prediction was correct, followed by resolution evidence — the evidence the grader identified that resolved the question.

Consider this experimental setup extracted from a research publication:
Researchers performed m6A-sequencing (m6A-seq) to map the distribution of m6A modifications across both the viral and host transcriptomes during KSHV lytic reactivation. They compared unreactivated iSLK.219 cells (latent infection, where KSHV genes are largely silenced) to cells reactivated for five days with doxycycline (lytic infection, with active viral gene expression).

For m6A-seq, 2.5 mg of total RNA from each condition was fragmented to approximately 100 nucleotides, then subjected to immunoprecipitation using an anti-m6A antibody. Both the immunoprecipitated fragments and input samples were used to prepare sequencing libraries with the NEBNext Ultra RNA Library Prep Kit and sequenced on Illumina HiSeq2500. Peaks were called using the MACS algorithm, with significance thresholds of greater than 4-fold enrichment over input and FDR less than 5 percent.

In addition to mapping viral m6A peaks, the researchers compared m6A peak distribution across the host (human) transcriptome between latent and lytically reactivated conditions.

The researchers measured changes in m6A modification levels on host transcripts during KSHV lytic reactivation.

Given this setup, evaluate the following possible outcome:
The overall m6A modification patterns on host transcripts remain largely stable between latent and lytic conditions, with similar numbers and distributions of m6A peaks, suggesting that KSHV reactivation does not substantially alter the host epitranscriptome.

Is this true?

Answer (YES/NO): NO